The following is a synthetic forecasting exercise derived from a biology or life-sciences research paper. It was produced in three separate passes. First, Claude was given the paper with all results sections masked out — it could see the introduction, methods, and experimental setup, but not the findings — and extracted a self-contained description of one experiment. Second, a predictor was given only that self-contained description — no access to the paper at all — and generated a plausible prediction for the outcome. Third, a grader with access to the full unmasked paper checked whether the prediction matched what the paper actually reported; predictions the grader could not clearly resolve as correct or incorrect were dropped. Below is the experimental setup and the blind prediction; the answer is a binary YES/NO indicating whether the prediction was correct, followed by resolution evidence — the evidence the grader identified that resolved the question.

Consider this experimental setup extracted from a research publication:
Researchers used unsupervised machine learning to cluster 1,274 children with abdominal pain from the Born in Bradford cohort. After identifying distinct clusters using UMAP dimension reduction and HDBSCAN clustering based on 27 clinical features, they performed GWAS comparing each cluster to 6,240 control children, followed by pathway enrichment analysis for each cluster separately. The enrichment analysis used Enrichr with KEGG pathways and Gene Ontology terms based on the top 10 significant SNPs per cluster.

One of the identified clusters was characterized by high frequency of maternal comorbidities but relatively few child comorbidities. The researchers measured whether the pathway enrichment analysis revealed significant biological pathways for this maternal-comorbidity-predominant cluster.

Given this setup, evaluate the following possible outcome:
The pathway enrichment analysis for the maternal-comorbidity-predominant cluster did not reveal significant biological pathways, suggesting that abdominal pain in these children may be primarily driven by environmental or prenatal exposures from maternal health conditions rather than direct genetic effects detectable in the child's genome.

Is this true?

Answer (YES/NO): NO